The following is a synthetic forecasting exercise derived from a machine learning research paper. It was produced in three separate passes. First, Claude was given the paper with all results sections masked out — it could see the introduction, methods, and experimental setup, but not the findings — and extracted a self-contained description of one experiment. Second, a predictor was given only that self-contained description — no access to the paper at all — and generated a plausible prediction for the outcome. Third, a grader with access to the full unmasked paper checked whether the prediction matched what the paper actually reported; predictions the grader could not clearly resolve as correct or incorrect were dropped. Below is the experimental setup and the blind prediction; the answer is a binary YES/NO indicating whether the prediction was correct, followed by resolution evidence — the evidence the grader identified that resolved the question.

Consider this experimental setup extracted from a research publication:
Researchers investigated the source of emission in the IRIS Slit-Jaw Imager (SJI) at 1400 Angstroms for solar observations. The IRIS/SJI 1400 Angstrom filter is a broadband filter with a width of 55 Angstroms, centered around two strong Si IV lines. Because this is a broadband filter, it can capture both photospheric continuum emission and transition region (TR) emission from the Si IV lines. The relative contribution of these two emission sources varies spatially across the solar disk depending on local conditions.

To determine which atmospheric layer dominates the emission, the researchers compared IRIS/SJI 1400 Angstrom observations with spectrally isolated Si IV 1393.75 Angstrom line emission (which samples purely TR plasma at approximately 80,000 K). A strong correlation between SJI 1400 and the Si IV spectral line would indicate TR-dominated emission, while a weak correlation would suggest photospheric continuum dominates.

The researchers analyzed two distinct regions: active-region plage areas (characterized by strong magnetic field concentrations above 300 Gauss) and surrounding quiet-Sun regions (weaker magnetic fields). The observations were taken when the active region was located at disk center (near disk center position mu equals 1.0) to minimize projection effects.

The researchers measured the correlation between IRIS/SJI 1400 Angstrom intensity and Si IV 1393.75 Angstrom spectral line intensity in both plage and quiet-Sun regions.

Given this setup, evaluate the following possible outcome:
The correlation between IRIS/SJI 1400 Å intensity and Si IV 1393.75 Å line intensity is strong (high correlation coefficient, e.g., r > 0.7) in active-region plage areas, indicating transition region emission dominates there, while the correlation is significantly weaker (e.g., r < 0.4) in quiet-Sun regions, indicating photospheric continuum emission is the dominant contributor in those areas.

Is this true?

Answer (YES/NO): YES